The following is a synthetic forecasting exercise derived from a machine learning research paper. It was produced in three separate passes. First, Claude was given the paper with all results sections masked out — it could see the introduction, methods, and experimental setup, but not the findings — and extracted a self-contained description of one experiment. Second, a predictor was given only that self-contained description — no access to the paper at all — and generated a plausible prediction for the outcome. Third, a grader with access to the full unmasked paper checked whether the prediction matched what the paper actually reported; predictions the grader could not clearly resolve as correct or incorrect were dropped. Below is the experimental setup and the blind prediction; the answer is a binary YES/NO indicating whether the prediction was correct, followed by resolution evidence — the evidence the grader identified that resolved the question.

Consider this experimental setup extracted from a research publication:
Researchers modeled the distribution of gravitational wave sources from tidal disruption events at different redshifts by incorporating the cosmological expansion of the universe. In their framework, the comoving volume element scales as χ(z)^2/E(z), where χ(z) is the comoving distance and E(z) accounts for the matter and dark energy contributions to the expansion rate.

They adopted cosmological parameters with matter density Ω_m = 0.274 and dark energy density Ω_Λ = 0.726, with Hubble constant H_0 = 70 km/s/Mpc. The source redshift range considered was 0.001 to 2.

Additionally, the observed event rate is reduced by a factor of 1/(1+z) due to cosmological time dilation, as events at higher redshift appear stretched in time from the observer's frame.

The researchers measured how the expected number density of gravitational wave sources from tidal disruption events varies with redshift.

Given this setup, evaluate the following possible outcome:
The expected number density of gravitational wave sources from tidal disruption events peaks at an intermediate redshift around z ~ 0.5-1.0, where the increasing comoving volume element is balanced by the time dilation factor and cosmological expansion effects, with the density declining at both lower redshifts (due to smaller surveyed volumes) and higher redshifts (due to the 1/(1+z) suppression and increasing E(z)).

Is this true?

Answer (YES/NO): NO